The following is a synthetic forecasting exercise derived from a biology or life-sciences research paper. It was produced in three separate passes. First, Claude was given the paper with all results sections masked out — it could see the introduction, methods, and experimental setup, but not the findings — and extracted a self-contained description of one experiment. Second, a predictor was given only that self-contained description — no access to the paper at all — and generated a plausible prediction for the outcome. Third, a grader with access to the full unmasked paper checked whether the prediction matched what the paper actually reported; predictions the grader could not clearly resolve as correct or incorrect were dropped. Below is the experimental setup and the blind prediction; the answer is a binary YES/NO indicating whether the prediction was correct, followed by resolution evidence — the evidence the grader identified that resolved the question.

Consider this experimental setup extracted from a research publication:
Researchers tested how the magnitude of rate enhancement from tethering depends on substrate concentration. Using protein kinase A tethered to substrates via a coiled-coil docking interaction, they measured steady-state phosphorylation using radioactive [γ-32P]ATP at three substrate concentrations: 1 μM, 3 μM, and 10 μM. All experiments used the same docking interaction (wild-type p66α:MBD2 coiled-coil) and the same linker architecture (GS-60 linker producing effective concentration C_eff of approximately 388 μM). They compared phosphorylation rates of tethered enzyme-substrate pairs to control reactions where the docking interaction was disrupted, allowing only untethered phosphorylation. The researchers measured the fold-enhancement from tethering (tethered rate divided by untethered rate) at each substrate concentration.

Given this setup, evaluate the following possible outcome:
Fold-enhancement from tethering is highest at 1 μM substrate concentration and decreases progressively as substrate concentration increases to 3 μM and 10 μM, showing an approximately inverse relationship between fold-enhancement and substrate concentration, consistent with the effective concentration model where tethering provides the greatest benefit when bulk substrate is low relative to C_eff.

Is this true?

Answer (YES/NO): YES